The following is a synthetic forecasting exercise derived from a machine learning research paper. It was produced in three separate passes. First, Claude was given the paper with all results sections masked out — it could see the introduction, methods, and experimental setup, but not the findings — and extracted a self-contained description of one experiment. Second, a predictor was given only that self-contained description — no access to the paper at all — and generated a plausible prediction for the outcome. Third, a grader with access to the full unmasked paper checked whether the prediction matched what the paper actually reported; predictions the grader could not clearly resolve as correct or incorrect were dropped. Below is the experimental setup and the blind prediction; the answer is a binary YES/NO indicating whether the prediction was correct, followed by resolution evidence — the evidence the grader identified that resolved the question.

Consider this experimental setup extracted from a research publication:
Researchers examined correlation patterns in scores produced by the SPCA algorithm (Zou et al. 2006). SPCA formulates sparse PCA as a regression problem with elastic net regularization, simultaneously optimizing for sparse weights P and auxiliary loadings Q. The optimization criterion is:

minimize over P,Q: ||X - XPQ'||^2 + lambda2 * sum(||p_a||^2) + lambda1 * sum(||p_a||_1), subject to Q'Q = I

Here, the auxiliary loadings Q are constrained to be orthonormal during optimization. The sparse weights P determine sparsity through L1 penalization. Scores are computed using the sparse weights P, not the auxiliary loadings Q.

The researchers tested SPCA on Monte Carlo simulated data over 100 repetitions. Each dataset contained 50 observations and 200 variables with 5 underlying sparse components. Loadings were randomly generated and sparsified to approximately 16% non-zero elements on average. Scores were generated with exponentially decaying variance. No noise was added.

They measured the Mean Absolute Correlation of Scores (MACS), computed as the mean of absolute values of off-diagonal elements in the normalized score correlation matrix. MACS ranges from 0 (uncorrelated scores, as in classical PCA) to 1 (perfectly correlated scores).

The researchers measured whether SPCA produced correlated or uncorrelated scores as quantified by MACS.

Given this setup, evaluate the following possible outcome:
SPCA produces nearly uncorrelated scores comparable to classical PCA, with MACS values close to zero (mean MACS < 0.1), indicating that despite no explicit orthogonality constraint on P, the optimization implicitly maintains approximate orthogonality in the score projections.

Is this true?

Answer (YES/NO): NO